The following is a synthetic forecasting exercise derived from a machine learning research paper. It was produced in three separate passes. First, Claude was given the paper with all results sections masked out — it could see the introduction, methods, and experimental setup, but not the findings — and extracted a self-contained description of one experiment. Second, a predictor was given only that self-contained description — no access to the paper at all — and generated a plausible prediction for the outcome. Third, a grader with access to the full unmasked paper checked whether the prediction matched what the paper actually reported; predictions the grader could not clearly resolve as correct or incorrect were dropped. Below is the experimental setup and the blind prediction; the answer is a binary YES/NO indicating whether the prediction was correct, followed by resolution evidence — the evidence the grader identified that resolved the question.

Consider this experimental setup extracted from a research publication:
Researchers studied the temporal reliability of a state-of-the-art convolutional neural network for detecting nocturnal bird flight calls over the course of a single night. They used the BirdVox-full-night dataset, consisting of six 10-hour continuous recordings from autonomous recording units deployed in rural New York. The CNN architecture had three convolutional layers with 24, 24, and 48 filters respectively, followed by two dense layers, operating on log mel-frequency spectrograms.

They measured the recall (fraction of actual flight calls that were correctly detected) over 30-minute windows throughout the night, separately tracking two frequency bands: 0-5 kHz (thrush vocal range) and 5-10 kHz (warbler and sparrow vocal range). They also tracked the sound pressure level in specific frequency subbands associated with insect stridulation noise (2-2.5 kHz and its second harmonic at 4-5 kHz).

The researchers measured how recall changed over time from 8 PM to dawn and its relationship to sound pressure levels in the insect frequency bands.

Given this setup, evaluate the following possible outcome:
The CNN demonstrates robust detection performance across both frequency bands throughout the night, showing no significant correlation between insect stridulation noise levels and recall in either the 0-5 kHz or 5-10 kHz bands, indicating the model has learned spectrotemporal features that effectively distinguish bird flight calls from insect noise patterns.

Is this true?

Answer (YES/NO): NO